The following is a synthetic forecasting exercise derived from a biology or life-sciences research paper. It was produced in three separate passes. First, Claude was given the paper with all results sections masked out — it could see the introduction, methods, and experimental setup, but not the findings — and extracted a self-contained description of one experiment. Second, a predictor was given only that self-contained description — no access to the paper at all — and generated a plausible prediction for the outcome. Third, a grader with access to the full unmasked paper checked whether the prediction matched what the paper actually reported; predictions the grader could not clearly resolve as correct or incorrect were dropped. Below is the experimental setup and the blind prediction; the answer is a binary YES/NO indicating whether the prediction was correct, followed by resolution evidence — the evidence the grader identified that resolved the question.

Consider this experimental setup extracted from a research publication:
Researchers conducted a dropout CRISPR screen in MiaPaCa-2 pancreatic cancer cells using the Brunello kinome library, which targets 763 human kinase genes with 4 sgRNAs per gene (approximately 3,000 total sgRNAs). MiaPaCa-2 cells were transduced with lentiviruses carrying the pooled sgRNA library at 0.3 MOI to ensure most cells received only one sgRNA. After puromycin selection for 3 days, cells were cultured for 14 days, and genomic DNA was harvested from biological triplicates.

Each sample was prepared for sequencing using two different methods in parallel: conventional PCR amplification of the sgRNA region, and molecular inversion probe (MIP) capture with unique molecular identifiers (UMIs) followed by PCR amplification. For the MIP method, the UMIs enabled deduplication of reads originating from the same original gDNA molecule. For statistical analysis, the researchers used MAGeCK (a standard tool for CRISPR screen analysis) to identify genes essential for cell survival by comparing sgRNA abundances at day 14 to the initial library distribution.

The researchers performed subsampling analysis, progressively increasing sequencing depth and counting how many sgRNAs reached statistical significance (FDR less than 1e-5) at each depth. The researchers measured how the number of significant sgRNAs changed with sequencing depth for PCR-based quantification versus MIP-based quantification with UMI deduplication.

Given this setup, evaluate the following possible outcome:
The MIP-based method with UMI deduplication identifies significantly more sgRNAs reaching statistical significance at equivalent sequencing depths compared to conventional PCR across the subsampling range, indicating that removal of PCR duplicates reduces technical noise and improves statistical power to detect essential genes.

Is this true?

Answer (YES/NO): NO